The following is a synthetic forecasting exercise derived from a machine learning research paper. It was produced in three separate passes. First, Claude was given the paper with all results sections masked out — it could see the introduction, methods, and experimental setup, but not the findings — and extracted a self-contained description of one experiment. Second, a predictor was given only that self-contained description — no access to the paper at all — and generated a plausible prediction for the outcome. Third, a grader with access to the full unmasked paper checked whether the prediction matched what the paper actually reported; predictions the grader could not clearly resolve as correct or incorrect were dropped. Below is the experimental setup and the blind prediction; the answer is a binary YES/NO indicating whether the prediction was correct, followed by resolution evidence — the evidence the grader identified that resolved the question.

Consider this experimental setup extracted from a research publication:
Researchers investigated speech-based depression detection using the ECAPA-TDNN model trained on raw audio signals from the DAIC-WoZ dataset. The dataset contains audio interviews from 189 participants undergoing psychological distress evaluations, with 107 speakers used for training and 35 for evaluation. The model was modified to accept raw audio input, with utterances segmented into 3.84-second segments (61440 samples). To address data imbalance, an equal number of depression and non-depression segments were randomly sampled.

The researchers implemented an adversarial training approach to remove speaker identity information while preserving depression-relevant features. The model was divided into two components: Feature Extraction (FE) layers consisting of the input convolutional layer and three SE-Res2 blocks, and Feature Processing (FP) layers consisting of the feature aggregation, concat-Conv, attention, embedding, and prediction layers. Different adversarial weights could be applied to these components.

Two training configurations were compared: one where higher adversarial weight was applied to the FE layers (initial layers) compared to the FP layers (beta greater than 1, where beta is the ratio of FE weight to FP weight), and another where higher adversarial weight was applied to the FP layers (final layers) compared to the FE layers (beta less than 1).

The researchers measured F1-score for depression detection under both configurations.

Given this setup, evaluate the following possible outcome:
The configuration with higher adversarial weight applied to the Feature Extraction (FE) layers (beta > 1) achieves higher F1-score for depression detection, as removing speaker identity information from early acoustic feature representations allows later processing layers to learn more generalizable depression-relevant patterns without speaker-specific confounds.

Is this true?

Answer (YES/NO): YES